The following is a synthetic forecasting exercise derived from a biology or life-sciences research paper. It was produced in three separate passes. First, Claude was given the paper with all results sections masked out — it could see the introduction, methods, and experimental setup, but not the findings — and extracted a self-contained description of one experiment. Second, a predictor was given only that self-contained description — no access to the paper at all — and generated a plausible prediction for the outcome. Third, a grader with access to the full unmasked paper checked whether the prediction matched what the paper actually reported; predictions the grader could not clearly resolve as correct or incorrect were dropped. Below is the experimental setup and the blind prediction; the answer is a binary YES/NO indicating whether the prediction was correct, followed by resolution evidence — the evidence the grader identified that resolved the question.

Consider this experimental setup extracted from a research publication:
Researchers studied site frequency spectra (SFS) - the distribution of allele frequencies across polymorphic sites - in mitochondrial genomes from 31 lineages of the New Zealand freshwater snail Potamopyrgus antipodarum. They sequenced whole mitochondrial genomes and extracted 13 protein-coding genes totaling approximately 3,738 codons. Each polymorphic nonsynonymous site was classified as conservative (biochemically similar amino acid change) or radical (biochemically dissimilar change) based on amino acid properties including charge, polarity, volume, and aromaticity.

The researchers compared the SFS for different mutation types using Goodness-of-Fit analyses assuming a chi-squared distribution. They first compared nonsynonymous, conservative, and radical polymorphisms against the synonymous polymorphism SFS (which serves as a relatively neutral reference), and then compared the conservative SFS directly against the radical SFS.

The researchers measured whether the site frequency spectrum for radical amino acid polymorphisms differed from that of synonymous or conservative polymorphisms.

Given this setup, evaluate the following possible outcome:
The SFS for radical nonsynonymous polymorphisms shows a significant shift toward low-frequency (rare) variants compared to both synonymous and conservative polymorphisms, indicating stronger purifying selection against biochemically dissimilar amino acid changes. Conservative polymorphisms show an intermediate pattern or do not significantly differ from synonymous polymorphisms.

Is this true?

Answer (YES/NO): NO